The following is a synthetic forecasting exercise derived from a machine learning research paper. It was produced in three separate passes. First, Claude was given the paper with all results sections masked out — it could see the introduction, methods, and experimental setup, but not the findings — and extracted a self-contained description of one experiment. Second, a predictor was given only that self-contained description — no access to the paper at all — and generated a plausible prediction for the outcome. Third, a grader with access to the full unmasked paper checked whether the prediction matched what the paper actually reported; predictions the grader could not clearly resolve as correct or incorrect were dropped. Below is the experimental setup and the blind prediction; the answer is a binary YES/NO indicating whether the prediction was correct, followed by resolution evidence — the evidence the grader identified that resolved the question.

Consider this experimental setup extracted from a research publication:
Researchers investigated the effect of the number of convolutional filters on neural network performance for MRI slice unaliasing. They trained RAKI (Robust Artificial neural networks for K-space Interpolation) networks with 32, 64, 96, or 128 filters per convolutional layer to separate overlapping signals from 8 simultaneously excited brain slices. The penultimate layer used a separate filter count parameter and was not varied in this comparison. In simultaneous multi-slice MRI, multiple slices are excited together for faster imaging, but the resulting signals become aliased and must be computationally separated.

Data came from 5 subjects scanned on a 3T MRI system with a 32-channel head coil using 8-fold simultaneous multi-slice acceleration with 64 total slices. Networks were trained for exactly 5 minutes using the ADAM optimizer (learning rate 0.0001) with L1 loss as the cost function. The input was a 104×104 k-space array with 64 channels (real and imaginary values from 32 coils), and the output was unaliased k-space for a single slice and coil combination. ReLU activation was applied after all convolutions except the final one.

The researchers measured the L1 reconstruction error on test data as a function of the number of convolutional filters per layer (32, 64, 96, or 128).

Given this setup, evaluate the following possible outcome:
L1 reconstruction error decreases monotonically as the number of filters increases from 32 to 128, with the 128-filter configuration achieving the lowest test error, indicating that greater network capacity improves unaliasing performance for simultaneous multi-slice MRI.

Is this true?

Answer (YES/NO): NO